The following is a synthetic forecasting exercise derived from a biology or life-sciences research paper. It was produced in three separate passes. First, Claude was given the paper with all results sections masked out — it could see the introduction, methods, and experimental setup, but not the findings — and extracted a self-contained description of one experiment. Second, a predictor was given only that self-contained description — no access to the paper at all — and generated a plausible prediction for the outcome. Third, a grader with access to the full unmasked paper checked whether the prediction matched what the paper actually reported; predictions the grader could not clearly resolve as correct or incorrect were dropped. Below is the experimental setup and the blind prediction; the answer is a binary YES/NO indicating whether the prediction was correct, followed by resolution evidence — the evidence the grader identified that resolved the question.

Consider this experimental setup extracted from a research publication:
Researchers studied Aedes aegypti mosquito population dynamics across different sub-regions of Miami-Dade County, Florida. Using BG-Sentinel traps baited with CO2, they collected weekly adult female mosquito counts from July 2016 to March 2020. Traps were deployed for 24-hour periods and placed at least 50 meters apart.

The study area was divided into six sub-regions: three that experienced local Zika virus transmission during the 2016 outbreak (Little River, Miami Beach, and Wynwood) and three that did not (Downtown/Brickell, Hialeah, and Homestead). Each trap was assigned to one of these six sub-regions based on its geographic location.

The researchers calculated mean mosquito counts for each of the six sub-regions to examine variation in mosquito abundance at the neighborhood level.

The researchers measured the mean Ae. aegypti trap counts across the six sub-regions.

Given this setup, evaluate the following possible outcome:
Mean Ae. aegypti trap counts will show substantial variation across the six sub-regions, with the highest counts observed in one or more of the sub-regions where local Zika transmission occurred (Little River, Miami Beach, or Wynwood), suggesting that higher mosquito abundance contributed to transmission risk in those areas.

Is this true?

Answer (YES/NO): NO